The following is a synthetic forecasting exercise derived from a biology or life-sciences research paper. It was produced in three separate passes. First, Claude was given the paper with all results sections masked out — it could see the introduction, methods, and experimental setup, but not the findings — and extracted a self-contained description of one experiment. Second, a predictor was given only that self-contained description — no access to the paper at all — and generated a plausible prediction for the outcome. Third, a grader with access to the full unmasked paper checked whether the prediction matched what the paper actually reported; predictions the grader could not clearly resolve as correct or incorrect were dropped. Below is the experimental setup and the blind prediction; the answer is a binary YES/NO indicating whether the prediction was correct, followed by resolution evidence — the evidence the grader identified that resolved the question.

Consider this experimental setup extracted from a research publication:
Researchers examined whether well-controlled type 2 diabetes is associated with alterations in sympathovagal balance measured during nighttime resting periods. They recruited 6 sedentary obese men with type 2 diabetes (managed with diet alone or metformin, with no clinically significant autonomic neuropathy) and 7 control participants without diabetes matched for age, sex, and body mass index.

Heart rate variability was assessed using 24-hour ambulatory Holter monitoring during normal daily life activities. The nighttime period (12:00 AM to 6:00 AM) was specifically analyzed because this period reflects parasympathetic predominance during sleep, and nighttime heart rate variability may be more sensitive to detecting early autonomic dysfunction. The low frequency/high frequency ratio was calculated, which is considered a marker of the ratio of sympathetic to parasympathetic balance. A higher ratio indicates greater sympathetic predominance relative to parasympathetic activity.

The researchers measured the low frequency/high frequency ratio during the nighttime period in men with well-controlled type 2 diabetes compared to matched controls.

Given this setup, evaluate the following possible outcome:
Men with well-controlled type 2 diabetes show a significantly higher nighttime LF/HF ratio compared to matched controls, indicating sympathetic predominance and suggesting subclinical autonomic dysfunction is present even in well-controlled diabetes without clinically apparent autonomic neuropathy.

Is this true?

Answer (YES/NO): NO